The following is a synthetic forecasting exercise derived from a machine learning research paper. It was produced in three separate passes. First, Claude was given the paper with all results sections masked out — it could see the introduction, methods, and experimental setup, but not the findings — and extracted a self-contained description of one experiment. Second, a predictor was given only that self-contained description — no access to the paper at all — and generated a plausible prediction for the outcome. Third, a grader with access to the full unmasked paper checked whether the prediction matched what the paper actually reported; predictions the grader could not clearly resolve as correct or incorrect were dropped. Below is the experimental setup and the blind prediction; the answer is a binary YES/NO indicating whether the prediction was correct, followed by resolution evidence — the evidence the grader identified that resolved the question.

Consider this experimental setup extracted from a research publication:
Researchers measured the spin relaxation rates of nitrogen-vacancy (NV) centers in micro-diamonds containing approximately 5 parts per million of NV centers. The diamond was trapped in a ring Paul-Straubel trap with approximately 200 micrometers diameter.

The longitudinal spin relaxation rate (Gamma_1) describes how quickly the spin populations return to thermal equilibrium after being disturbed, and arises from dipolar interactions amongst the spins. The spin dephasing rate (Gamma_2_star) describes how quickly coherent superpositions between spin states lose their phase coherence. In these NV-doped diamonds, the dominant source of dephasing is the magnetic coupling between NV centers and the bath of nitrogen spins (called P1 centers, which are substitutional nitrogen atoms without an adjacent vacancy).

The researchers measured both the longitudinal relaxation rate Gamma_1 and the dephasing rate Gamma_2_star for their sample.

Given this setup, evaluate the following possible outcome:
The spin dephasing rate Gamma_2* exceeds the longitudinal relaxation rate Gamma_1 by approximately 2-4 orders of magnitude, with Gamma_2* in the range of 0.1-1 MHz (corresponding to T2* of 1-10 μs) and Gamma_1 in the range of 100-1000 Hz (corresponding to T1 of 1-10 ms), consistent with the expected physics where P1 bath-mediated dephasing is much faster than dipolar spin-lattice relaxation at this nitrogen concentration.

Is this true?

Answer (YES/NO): NO